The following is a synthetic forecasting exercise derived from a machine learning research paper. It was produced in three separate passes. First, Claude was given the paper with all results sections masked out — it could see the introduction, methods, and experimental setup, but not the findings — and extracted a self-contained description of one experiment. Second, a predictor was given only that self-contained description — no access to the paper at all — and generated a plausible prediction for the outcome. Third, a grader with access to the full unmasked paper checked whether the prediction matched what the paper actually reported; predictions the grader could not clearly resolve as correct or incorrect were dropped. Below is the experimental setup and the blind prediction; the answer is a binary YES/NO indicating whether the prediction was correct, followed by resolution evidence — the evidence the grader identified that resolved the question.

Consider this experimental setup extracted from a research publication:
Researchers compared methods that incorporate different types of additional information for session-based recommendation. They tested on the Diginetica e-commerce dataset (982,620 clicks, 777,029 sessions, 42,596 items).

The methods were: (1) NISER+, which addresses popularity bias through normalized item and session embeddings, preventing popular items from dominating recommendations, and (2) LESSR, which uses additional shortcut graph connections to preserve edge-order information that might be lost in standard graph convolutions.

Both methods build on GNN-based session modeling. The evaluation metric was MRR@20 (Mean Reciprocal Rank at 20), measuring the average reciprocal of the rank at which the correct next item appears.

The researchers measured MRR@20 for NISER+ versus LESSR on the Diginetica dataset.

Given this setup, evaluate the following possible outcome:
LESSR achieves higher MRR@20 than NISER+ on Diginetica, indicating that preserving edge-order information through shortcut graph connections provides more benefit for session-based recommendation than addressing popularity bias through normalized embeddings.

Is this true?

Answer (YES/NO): NO